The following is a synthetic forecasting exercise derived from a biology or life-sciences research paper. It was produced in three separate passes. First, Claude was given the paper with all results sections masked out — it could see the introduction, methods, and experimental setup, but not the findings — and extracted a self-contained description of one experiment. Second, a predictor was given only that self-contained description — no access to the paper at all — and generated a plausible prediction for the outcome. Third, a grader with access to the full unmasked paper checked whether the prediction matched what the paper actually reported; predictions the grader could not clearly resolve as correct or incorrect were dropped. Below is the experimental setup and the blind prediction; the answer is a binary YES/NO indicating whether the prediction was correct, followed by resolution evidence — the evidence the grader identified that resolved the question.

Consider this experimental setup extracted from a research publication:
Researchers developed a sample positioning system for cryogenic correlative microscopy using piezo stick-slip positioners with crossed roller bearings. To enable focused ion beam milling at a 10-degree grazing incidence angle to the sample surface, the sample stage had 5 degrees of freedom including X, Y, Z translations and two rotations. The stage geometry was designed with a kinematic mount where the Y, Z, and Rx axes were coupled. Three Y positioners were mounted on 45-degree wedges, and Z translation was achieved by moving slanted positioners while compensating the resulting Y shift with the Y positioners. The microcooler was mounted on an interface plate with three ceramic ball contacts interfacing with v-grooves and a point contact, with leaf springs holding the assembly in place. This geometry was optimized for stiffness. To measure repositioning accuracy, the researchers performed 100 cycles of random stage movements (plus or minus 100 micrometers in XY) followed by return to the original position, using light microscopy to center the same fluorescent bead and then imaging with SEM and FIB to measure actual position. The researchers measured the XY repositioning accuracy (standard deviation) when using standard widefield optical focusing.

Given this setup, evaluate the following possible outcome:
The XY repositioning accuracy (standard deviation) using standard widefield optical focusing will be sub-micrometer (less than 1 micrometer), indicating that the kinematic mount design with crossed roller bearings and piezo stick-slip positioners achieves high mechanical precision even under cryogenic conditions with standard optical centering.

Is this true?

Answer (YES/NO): YES